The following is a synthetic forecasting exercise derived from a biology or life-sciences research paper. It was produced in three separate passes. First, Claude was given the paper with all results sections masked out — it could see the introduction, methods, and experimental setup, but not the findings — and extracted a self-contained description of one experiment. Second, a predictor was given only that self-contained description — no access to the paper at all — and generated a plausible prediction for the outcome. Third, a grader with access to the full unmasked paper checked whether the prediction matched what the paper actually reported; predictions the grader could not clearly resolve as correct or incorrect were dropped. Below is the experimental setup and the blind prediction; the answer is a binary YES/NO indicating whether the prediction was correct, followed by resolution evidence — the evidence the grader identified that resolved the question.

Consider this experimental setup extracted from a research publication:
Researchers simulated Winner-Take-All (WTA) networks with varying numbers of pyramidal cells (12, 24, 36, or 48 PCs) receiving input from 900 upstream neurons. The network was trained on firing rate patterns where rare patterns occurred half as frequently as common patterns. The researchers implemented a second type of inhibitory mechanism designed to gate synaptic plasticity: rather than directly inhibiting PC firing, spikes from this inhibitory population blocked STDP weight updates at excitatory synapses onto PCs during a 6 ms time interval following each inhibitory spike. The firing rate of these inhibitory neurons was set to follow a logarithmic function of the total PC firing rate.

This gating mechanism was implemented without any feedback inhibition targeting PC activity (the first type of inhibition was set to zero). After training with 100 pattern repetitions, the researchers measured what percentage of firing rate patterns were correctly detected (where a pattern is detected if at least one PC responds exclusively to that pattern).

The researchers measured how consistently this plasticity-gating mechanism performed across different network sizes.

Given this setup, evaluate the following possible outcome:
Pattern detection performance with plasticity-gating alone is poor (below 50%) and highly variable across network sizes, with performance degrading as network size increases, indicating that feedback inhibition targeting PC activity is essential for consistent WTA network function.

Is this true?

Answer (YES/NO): NO